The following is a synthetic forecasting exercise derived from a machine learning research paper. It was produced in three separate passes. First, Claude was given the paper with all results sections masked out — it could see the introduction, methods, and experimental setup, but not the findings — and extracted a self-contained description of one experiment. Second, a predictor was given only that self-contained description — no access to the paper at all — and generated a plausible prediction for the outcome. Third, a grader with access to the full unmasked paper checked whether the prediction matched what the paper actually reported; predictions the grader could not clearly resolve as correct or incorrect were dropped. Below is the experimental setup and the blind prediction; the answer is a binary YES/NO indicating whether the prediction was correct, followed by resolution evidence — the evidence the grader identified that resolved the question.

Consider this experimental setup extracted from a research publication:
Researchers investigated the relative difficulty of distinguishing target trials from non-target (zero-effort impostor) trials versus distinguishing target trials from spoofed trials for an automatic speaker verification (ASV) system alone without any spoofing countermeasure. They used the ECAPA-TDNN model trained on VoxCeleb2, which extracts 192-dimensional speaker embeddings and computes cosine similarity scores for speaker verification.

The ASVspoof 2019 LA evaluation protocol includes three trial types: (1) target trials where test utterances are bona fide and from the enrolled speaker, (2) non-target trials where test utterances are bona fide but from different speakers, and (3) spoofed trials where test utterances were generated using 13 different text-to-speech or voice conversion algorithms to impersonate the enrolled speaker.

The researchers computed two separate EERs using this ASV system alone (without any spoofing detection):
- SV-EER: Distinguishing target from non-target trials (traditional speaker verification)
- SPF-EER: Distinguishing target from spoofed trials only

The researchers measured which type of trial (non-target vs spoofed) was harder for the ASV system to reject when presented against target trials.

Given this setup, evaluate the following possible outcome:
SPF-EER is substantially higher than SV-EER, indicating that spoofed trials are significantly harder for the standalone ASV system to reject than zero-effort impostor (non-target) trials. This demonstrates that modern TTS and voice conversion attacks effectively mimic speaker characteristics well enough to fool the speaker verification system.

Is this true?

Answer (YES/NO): YES